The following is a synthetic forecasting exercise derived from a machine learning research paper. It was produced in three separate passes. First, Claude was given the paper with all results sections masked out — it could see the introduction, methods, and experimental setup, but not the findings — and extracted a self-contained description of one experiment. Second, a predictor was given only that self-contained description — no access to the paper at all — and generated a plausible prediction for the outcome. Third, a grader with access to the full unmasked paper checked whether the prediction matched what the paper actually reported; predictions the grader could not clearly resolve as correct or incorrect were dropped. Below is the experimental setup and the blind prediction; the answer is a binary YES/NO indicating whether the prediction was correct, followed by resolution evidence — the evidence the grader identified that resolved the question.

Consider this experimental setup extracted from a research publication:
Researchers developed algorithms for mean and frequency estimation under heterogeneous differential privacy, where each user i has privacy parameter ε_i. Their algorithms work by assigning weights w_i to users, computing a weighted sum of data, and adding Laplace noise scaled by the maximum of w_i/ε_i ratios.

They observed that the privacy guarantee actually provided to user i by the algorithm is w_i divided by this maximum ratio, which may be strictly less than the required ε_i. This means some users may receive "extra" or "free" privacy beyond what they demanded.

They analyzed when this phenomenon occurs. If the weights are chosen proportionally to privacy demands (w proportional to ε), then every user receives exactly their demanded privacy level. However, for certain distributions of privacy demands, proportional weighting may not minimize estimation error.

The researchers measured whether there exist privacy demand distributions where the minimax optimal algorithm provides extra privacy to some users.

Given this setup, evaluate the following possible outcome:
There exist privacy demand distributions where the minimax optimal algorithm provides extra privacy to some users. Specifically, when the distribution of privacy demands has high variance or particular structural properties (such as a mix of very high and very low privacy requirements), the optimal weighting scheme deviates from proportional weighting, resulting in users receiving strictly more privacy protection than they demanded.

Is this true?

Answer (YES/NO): YES